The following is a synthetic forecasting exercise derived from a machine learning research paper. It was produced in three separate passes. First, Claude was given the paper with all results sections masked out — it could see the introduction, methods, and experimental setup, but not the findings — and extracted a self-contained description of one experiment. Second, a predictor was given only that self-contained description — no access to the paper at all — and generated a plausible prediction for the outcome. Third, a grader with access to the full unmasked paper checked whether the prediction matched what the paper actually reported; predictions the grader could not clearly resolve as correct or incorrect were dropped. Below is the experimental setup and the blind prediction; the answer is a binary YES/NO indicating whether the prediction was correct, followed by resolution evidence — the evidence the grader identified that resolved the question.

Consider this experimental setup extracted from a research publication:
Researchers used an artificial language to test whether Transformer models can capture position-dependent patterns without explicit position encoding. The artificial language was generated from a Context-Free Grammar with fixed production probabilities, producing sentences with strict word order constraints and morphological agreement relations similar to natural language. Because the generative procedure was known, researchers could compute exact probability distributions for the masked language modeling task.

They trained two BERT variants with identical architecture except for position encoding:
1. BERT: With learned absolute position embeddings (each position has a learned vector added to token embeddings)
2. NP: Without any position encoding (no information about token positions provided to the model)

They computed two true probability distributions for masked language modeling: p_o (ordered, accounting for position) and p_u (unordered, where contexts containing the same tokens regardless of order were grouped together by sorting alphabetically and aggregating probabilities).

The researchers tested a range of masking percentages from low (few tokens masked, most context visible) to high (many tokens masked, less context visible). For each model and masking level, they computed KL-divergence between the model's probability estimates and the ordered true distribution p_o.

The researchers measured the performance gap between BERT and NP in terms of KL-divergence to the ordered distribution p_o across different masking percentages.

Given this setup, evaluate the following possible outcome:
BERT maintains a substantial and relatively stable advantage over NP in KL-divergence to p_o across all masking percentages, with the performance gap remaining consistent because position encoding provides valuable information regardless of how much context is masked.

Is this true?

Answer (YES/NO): NO